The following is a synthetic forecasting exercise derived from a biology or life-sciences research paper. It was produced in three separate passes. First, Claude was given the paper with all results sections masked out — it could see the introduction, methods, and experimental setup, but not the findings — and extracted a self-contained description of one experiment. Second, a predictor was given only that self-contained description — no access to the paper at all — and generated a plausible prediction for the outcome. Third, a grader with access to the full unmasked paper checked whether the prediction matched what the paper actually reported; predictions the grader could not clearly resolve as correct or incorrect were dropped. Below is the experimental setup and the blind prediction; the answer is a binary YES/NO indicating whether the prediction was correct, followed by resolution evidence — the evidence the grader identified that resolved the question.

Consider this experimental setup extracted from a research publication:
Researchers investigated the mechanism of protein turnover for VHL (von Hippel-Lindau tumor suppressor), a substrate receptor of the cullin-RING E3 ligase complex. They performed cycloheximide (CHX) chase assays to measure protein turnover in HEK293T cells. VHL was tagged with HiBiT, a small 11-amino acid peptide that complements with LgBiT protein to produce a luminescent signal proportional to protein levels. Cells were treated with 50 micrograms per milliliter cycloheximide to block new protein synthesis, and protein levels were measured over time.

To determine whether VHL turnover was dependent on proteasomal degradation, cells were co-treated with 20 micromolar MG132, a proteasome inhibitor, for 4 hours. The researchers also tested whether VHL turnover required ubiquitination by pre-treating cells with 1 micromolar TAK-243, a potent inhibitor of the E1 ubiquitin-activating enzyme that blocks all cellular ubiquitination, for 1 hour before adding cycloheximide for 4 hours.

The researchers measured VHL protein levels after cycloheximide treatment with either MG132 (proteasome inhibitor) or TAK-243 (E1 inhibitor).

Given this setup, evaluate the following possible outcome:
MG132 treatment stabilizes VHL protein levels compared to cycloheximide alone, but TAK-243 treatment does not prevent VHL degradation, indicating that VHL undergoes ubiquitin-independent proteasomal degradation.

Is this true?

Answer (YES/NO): YES